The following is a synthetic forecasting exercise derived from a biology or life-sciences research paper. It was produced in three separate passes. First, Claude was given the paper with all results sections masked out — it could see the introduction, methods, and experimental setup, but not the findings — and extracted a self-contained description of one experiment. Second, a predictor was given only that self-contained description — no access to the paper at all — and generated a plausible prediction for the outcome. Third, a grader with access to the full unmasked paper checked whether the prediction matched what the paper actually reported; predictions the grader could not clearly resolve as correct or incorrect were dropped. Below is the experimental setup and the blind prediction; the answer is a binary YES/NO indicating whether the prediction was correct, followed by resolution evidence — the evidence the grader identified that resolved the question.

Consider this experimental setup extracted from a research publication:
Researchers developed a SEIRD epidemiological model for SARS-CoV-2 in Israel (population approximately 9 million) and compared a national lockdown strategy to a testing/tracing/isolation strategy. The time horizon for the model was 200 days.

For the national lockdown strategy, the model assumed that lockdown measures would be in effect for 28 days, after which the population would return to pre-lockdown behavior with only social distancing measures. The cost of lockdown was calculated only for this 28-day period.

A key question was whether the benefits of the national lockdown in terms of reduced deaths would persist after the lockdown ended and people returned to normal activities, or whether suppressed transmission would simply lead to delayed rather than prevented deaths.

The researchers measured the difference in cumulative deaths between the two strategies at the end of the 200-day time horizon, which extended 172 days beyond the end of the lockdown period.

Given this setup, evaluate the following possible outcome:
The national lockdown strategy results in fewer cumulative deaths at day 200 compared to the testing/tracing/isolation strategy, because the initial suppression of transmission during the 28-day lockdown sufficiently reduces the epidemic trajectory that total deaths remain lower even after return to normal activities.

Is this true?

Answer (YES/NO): YES